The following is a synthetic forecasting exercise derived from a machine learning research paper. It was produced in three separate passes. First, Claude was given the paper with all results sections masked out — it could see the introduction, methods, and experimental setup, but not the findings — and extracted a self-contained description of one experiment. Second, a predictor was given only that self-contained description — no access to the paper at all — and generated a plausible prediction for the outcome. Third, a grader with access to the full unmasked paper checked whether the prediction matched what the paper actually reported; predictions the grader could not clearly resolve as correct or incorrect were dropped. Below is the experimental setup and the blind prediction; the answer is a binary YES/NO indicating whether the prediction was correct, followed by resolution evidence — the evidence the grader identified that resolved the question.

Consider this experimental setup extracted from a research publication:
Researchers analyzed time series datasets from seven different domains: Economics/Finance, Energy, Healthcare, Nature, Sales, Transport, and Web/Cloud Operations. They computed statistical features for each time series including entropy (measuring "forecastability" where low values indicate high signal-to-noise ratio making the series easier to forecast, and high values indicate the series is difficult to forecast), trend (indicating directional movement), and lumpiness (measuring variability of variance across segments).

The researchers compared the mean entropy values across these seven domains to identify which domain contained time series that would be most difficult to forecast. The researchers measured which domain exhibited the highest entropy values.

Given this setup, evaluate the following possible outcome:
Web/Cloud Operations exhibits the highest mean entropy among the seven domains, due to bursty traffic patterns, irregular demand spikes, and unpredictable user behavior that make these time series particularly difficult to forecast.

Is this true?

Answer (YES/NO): NO